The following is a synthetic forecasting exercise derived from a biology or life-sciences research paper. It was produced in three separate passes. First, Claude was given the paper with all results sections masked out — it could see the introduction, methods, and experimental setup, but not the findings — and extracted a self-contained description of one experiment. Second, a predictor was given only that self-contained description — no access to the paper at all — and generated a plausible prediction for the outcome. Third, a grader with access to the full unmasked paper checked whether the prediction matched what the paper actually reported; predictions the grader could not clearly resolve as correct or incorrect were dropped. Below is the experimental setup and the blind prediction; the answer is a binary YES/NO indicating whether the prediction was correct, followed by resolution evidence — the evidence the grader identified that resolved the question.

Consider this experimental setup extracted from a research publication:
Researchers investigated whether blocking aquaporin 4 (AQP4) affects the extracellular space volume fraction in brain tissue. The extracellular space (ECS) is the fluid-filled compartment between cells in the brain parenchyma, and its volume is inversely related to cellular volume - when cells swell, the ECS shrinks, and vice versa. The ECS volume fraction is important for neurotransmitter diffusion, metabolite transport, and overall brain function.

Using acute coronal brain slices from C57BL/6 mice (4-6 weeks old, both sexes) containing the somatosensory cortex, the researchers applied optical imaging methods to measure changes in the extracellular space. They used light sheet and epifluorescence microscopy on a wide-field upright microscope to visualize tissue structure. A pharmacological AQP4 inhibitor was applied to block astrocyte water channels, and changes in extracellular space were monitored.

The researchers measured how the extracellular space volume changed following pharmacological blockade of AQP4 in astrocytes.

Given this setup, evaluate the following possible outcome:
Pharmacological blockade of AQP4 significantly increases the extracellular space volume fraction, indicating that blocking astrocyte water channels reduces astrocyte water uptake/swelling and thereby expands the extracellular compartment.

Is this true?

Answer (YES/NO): NO